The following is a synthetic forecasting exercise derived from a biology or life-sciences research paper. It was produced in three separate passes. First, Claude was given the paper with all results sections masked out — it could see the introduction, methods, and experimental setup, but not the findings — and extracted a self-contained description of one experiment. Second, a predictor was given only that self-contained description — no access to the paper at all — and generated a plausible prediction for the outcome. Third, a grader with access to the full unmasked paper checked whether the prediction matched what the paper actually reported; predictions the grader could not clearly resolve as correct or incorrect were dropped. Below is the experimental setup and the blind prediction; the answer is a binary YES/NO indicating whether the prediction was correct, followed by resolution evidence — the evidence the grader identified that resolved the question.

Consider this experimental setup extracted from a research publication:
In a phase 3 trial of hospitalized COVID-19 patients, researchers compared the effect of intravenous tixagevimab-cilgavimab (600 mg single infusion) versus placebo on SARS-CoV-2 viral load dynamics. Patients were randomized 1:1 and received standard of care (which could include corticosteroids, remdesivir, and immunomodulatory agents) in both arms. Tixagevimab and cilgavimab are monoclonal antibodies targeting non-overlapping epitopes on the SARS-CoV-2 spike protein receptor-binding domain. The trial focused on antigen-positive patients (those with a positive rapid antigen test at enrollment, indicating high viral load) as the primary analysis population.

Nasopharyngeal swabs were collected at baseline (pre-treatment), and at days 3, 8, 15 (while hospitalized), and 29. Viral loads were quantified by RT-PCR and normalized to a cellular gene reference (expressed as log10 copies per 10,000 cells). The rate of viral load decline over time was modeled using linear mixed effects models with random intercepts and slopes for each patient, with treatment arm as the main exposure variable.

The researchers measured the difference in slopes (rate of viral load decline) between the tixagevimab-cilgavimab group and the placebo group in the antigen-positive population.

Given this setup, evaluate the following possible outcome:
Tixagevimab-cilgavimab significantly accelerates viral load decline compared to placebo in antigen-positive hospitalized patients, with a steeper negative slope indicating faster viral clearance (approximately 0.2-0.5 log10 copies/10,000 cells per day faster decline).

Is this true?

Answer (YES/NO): NO